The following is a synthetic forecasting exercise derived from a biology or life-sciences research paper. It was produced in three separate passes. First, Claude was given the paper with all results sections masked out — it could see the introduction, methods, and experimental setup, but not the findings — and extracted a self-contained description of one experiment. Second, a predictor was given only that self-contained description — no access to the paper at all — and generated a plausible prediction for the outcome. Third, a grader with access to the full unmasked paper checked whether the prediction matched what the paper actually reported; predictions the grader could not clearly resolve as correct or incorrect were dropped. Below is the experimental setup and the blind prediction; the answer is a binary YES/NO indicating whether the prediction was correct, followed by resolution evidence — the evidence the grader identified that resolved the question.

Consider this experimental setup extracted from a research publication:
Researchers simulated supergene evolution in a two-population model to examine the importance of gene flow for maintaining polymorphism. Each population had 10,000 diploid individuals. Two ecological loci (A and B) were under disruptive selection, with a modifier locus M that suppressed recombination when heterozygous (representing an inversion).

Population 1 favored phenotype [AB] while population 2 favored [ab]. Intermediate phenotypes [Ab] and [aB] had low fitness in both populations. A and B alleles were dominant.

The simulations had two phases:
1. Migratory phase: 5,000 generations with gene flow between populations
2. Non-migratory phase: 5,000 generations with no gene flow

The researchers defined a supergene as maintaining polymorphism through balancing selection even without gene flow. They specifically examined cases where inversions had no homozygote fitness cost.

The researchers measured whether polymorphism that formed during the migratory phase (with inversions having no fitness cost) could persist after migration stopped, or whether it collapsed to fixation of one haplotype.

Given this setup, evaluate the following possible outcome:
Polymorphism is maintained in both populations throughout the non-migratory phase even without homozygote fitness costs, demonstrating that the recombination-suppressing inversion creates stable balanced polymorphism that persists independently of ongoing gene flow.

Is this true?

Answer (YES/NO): NO